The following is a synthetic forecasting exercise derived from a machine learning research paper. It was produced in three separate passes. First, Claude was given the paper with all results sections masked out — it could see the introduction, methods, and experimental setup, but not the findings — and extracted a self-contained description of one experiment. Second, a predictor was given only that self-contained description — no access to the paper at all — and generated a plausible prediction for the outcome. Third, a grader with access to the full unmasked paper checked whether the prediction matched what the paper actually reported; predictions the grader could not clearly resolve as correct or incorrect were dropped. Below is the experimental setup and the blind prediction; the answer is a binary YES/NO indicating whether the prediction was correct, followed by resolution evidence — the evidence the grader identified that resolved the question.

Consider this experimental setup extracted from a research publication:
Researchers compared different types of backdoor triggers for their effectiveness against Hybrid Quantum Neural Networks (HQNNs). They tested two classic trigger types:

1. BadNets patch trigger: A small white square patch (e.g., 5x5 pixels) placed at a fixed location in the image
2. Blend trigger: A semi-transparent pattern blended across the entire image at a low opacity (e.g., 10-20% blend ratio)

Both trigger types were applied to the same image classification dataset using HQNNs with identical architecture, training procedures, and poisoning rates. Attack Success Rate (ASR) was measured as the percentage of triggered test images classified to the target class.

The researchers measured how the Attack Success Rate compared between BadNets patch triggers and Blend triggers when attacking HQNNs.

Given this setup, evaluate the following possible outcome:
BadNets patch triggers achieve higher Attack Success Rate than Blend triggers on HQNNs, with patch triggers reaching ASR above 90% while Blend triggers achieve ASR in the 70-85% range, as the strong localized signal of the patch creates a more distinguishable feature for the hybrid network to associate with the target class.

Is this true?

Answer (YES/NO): NO